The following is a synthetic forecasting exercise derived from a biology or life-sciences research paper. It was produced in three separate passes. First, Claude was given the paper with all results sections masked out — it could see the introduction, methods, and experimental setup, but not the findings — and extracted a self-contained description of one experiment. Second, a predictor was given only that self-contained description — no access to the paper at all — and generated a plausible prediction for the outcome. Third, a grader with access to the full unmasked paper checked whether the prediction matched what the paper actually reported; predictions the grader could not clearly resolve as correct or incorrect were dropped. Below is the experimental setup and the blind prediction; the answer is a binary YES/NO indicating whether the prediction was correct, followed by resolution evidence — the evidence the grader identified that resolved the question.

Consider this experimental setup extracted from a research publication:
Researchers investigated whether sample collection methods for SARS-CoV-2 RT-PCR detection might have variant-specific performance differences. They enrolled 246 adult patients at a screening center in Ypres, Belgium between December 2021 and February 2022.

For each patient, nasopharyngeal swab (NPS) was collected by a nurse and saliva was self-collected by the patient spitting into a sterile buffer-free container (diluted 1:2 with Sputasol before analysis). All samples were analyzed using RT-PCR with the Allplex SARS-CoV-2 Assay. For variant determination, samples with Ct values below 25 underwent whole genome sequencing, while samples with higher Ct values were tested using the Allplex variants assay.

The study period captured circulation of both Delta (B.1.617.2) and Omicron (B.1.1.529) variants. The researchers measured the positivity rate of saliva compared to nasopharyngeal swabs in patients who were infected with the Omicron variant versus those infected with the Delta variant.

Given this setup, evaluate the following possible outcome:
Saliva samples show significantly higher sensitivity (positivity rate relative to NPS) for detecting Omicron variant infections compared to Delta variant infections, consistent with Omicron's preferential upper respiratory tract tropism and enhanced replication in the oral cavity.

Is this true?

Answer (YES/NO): YES